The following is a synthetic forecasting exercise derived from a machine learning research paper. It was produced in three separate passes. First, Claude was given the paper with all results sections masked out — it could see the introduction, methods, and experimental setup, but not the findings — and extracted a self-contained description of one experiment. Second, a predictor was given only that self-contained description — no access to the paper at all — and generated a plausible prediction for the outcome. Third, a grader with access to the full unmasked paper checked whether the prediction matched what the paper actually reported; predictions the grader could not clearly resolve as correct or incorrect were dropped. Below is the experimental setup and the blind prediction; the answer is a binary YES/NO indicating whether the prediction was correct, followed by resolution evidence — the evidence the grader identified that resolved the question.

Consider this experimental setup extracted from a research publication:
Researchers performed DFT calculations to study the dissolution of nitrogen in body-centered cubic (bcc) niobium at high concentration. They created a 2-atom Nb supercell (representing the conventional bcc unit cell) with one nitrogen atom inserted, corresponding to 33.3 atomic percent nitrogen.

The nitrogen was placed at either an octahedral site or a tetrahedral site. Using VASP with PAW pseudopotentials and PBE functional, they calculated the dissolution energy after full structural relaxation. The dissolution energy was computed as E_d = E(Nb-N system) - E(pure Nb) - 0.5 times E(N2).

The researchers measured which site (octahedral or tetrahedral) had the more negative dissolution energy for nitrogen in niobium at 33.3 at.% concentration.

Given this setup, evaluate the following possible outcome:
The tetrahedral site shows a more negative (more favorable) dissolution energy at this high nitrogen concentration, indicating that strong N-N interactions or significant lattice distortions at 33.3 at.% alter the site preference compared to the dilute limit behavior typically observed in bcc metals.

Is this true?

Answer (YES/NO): NO